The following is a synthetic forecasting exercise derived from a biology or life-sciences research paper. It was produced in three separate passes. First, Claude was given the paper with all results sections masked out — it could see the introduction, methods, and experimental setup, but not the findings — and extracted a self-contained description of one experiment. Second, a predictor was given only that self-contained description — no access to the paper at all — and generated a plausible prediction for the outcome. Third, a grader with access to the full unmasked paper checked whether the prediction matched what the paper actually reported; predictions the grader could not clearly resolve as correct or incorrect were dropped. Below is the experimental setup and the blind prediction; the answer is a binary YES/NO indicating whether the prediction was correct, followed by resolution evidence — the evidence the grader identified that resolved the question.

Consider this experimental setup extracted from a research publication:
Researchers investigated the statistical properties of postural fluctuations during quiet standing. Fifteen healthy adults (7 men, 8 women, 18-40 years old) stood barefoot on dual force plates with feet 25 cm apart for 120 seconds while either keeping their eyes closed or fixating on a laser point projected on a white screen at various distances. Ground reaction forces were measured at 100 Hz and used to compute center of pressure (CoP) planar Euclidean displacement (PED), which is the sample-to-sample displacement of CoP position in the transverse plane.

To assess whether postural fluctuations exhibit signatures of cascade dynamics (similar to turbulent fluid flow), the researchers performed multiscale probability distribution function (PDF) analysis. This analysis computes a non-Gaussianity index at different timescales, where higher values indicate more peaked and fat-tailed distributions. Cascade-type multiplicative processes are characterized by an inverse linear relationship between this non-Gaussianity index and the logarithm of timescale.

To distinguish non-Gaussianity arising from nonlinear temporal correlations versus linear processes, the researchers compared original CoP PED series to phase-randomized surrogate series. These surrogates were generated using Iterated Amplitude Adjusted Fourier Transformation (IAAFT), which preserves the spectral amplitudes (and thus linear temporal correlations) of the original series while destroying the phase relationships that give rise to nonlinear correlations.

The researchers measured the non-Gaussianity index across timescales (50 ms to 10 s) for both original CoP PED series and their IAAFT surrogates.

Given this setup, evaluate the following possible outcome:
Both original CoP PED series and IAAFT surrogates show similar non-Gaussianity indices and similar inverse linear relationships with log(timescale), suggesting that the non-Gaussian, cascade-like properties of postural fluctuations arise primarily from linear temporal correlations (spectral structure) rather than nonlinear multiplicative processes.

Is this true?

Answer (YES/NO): NO